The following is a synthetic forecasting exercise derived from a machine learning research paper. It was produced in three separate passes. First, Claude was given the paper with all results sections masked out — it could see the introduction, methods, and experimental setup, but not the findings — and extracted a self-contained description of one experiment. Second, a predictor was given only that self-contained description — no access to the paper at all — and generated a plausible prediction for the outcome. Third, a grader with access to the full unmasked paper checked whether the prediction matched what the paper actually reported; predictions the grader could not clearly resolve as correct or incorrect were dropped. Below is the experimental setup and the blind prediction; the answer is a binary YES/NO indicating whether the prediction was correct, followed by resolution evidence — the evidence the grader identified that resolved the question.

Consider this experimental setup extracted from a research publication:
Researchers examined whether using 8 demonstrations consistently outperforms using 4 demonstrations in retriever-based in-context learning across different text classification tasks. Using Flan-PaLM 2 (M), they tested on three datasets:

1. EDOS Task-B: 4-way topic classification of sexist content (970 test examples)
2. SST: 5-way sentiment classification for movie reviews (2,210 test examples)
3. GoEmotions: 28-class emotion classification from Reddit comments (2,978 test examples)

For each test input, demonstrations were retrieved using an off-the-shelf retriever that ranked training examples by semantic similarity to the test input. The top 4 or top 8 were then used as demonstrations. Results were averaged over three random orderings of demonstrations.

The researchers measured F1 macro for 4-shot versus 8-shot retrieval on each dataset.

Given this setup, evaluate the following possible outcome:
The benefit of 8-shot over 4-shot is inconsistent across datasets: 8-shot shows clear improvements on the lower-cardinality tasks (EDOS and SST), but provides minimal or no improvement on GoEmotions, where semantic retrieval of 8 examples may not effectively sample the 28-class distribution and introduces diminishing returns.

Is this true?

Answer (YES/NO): NO